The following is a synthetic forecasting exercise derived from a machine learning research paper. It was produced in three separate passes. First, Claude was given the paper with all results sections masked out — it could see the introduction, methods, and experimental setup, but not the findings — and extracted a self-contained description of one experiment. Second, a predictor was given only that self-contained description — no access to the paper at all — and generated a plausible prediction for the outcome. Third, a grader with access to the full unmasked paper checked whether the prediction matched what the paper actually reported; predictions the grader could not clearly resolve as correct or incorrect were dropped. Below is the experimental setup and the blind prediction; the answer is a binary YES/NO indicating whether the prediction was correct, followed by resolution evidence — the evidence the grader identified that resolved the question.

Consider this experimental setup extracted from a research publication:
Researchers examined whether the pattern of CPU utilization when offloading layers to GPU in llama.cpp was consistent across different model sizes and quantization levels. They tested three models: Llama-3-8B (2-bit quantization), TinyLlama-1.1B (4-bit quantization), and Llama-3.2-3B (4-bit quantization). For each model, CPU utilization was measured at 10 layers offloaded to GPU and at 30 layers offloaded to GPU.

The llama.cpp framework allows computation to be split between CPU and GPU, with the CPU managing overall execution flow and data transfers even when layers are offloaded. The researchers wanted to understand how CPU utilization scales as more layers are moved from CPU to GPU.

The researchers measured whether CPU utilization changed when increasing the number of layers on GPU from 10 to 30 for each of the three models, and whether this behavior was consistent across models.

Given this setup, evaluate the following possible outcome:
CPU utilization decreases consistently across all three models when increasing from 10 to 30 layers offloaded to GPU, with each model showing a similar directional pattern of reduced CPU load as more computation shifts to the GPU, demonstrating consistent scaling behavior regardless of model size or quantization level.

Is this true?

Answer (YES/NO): NO